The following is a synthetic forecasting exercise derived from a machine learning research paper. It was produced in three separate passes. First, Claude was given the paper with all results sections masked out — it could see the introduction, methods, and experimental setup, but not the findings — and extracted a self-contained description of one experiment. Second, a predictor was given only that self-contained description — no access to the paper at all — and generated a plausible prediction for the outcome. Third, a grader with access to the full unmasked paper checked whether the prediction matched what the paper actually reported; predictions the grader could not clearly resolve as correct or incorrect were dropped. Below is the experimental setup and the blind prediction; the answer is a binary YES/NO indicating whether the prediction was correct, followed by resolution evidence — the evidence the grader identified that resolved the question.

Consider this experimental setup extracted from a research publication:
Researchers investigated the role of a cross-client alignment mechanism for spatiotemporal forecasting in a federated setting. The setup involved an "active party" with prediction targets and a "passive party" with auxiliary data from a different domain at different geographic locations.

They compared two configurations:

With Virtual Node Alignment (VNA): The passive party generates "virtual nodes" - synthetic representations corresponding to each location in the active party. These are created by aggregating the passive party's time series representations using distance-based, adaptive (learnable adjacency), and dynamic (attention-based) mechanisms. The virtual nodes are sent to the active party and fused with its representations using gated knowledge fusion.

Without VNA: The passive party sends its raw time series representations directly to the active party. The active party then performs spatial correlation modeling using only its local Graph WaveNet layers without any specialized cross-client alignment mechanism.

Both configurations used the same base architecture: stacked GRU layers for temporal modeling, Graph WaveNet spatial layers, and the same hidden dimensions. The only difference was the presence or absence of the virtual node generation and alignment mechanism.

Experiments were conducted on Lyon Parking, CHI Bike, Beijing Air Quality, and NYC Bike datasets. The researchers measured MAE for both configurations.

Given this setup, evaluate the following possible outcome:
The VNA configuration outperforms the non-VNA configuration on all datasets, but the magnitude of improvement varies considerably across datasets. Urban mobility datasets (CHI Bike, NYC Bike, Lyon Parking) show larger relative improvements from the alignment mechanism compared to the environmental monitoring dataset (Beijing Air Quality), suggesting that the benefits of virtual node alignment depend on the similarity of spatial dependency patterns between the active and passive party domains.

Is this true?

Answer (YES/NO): YES